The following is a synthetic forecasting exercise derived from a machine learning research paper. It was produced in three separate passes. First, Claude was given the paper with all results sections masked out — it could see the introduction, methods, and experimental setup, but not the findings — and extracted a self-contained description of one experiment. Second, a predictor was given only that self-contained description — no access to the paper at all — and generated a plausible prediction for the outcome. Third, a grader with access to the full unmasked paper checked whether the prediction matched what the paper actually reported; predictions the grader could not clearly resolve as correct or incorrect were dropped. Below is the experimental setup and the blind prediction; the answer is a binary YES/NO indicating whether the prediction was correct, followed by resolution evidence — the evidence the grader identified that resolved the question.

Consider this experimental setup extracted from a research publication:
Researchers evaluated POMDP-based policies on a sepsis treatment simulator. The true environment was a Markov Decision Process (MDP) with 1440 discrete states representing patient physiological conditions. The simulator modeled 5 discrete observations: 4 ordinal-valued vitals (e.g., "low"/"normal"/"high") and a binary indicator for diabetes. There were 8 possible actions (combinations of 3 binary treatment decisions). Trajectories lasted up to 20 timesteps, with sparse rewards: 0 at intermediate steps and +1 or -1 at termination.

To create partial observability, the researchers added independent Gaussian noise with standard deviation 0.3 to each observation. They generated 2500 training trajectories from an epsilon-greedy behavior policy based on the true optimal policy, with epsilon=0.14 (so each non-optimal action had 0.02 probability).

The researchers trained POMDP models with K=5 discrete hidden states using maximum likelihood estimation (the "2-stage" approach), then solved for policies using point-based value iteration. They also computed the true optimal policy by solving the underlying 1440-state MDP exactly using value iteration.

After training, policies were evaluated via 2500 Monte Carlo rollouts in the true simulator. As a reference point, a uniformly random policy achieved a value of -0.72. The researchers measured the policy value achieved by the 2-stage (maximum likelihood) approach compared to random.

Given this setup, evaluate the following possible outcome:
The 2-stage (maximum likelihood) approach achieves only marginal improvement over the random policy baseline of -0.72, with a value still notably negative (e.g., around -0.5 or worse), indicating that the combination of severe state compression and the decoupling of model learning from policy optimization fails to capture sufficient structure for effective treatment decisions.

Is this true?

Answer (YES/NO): YES